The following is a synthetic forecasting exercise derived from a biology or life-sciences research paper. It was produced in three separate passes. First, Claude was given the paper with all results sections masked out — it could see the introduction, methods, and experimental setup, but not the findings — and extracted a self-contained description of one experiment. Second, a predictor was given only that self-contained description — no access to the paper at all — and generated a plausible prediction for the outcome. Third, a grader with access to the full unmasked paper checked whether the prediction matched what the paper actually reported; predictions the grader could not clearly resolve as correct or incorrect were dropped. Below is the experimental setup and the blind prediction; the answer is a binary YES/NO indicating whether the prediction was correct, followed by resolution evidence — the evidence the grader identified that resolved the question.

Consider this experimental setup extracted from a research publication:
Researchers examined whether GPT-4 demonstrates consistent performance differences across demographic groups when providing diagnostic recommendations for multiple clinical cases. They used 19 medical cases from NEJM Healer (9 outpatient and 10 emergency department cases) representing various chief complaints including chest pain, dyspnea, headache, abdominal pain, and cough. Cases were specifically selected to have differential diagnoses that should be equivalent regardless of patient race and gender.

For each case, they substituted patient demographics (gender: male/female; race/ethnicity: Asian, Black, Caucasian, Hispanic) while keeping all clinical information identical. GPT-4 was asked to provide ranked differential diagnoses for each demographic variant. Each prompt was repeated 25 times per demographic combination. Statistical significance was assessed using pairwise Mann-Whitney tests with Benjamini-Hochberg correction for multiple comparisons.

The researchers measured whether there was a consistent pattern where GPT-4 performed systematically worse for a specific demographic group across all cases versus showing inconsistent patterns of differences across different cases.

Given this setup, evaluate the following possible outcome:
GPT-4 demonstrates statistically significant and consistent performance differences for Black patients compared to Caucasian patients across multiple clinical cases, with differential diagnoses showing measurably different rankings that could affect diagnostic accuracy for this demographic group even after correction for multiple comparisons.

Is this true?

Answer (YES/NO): NO